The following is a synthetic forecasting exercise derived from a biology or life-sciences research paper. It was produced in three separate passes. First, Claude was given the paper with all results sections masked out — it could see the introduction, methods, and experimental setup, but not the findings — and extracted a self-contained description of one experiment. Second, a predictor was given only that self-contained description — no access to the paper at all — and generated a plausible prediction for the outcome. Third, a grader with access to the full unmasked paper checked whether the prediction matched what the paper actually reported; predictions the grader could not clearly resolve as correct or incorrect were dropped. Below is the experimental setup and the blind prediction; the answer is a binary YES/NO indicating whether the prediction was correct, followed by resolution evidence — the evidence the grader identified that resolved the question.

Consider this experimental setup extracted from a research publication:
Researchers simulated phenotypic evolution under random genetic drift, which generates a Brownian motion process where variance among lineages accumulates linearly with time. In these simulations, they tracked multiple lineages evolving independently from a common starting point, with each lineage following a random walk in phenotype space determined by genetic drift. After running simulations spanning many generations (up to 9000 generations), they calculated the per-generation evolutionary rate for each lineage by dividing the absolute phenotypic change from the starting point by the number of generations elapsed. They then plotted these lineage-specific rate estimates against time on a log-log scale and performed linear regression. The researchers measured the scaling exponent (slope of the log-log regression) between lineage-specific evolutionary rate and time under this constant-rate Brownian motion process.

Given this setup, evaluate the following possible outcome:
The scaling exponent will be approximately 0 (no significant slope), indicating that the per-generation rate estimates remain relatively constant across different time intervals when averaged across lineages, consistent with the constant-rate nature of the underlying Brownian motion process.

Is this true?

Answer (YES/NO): NO